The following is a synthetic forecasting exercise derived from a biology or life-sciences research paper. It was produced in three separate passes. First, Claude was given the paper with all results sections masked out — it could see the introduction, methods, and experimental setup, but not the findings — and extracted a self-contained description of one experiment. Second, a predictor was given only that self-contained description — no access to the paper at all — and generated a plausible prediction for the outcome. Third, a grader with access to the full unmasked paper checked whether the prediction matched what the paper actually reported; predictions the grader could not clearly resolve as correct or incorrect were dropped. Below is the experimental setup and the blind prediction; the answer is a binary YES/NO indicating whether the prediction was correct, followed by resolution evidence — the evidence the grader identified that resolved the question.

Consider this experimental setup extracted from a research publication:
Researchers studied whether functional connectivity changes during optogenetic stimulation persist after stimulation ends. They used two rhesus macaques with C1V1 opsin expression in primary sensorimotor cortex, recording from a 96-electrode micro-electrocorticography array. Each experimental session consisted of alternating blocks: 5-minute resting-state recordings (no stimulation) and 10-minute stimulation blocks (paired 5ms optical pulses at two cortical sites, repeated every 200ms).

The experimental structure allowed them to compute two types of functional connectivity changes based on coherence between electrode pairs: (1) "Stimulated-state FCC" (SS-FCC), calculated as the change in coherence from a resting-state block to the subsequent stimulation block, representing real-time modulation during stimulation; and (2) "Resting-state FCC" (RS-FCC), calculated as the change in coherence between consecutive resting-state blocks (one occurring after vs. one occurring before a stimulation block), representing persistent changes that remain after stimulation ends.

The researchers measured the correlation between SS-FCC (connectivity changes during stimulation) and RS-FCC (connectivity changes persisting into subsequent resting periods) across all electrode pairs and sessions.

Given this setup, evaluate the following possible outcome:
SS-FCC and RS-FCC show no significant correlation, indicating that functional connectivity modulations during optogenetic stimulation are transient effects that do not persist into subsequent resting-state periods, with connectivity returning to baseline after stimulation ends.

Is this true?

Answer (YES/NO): NO